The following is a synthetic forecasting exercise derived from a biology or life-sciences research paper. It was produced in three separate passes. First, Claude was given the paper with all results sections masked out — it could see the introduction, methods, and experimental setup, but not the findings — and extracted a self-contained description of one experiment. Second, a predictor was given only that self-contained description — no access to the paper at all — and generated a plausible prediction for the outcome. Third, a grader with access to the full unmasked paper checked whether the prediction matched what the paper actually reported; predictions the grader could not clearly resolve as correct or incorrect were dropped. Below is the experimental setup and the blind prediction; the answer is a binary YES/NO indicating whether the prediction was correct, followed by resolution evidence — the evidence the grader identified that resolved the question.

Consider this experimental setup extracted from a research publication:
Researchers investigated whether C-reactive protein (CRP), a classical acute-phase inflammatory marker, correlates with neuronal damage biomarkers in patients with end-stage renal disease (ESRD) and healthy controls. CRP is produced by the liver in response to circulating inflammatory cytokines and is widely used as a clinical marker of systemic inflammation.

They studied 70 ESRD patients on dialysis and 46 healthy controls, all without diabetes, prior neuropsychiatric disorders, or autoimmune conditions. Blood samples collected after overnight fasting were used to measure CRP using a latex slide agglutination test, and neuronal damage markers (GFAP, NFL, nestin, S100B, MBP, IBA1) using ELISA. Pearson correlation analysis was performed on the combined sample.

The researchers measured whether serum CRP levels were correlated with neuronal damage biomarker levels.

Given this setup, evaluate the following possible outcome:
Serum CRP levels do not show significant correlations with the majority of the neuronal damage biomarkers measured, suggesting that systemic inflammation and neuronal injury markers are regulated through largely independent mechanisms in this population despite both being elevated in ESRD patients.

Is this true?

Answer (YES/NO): NO